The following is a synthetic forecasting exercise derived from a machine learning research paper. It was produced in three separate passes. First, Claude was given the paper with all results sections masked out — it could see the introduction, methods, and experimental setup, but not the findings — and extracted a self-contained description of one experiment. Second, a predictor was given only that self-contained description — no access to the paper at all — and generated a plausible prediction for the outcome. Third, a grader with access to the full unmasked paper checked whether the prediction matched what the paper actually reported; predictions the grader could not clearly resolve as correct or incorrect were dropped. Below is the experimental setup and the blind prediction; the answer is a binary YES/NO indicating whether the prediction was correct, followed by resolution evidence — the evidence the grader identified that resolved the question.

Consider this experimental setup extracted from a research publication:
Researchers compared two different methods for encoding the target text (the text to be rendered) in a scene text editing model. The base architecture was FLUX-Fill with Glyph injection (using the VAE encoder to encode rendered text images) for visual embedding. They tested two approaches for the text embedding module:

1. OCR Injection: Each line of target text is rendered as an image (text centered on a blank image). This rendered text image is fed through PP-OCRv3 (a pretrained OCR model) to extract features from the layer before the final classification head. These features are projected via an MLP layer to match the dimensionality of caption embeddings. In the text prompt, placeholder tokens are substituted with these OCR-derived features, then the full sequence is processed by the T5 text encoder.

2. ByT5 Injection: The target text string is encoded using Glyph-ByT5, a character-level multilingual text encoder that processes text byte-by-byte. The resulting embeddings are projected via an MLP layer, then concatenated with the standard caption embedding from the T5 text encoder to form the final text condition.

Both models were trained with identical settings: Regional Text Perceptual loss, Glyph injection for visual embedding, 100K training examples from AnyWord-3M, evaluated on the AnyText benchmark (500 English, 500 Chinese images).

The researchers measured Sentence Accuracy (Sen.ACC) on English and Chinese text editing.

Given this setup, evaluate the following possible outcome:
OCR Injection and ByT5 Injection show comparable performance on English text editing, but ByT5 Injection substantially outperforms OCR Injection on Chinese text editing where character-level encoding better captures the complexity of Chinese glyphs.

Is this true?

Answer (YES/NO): NO